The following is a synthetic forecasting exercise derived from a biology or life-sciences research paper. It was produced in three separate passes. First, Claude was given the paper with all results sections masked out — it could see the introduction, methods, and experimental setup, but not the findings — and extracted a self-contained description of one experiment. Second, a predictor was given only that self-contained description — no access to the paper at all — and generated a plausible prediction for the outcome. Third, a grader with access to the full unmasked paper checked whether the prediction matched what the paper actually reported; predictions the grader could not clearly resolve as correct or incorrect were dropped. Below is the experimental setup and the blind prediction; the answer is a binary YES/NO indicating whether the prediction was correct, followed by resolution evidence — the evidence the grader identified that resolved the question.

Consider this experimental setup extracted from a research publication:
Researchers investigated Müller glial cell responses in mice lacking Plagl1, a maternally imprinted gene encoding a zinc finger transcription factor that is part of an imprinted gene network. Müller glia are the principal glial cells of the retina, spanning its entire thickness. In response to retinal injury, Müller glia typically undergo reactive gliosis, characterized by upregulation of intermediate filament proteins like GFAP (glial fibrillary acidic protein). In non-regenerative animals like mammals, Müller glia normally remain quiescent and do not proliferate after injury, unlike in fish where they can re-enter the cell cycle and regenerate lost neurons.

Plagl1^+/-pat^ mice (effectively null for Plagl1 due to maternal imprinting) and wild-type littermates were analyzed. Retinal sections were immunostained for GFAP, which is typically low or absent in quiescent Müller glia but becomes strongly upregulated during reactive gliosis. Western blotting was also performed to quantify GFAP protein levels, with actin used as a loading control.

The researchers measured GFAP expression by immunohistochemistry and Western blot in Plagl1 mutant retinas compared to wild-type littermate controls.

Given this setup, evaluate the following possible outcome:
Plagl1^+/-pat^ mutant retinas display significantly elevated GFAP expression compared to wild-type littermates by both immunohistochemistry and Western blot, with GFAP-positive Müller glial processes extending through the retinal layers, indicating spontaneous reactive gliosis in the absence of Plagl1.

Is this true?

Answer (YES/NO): YES